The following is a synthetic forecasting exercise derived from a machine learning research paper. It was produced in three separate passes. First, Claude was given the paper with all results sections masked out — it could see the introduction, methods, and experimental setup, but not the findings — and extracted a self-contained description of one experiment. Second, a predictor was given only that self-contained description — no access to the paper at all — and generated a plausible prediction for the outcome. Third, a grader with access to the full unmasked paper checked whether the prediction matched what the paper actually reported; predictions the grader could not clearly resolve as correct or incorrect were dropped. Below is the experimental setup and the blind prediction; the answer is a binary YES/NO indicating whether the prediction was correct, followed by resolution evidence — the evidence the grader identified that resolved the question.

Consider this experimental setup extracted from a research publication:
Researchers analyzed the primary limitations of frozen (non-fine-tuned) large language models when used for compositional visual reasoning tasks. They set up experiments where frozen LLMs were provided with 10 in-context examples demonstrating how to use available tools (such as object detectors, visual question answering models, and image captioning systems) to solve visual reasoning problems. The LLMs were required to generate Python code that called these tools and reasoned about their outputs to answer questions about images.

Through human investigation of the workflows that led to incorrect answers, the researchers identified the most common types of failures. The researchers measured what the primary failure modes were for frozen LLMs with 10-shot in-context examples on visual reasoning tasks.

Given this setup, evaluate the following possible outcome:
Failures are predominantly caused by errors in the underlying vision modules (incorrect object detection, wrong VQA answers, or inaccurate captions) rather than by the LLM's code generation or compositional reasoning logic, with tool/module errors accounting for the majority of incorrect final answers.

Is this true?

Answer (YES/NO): NO